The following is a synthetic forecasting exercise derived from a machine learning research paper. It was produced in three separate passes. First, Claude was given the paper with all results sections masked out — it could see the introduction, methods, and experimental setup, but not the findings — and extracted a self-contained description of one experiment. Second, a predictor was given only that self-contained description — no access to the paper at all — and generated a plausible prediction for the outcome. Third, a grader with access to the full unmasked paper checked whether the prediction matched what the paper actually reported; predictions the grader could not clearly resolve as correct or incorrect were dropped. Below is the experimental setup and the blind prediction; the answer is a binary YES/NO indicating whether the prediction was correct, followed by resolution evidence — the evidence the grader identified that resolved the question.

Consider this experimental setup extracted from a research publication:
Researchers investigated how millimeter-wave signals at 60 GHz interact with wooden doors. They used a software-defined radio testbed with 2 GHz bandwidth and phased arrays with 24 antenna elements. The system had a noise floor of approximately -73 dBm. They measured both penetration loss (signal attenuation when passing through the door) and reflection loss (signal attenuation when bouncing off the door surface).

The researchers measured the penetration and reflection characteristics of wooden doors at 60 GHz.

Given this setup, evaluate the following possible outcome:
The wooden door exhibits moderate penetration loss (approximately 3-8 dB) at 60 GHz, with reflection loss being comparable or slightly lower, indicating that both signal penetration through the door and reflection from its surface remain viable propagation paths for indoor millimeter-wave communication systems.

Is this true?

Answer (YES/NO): NO